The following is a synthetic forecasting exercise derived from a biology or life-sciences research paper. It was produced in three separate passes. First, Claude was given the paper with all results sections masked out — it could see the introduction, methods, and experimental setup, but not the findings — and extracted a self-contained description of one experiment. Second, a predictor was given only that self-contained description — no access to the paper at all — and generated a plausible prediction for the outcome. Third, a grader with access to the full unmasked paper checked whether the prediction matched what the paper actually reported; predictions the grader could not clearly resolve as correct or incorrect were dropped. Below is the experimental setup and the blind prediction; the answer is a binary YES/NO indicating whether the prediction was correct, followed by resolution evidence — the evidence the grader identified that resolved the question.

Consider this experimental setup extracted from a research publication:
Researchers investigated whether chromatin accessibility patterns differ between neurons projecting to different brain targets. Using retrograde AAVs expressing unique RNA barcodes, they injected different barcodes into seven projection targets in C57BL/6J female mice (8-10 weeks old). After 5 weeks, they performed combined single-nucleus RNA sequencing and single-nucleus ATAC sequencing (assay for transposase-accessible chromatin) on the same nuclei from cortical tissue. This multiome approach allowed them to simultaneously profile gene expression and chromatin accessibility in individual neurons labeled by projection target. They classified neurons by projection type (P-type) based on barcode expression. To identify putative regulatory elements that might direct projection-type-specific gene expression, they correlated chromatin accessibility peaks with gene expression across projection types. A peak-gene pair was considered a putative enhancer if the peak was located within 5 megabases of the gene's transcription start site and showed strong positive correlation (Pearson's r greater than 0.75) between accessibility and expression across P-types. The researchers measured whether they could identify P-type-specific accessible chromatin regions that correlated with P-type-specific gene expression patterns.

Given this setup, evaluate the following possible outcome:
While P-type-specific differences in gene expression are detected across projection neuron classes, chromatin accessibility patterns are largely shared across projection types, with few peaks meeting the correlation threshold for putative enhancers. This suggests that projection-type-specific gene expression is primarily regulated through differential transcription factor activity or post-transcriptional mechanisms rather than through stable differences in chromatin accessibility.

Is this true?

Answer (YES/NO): NO